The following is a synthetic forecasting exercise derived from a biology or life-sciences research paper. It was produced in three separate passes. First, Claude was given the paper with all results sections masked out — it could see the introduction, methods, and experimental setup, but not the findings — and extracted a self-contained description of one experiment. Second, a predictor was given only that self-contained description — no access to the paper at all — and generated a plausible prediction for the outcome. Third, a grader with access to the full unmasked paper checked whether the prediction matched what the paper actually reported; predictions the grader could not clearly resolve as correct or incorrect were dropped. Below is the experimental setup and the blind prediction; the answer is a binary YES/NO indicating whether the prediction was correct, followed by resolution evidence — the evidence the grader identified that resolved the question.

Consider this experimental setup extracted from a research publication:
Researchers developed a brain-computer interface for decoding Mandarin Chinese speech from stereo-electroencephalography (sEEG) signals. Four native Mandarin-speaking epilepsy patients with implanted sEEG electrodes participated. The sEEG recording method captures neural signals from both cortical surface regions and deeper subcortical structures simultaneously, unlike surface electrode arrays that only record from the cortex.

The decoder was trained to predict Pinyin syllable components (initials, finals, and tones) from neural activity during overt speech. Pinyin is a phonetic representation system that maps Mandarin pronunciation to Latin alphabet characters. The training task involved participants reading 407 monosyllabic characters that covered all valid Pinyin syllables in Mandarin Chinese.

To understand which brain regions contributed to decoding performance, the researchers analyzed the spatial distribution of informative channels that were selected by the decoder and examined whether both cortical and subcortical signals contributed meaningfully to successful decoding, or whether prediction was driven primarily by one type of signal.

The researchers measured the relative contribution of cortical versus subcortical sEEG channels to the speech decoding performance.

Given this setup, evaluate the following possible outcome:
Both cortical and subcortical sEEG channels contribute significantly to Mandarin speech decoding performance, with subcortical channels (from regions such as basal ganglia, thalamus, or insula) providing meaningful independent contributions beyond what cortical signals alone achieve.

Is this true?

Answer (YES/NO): YES